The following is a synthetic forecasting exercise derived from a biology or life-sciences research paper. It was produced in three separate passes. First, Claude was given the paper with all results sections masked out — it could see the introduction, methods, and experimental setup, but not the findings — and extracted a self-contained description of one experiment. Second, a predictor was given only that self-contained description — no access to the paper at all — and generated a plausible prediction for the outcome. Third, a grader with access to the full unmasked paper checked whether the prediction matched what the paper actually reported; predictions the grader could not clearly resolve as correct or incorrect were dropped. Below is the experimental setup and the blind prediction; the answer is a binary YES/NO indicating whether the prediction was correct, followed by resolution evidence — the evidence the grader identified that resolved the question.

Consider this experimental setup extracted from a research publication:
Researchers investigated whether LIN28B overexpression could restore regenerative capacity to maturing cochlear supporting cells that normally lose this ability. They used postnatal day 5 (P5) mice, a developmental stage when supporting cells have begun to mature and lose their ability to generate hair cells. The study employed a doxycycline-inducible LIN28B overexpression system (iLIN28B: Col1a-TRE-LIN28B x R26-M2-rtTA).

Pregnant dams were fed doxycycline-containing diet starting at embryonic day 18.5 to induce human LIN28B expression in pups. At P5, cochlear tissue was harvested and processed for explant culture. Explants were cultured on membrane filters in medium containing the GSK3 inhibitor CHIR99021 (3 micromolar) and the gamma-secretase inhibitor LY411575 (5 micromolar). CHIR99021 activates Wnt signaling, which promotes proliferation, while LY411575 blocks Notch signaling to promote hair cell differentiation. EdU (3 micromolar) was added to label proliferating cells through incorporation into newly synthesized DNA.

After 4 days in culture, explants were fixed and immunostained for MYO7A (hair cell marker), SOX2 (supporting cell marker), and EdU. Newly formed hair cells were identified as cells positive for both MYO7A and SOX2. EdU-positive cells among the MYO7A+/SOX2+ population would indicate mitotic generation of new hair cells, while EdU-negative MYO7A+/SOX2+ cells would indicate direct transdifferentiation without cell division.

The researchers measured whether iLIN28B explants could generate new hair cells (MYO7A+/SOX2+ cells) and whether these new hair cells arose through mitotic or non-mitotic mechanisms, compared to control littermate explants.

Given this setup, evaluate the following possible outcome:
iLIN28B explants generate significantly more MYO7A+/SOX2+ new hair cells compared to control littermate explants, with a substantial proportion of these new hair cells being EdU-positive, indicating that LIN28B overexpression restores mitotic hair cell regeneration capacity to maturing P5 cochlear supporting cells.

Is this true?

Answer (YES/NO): NO